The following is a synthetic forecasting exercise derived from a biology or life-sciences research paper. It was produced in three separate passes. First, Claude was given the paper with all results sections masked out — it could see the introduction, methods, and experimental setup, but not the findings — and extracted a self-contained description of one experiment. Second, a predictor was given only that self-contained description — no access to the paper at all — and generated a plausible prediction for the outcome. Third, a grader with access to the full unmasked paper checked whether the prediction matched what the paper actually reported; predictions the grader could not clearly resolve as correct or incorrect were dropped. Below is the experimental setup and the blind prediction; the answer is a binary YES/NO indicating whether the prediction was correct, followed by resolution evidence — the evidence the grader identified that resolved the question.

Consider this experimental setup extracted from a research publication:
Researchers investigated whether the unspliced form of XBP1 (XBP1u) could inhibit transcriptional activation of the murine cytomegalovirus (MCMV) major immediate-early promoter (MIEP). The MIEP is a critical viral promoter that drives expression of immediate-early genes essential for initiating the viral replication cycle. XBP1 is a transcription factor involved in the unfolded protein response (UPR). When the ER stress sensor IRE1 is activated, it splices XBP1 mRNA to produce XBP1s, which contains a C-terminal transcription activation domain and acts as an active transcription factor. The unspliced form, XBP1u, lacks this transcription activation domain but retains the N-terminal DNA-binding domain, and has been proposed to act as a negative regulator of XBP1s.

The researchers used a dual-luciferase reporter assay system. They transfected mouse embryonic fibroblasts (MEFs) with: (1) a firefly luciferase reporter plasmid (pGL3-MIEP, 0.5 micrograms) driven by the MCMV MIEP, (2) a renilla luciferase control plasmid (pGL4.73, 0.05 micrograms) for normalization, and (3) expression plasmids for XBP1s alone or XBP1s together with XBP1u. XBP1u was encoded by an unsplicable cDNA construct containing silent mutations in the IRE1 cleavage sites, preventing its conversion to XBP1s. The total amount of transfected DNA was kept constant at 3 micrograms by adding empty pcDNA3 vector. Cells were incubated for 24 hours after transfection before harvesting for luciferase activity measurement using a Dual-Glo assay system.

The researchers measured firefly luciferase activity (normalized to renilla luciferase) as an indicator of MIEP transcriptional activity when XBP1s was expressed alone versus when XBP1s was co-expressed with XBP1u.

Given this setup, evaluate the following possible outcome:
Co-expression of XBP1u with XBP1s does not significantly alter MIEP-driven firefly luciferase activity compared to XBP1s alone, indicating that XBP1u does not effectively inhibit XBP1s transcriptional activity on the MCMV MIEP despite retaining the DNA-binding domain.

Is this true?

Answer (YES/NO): NO